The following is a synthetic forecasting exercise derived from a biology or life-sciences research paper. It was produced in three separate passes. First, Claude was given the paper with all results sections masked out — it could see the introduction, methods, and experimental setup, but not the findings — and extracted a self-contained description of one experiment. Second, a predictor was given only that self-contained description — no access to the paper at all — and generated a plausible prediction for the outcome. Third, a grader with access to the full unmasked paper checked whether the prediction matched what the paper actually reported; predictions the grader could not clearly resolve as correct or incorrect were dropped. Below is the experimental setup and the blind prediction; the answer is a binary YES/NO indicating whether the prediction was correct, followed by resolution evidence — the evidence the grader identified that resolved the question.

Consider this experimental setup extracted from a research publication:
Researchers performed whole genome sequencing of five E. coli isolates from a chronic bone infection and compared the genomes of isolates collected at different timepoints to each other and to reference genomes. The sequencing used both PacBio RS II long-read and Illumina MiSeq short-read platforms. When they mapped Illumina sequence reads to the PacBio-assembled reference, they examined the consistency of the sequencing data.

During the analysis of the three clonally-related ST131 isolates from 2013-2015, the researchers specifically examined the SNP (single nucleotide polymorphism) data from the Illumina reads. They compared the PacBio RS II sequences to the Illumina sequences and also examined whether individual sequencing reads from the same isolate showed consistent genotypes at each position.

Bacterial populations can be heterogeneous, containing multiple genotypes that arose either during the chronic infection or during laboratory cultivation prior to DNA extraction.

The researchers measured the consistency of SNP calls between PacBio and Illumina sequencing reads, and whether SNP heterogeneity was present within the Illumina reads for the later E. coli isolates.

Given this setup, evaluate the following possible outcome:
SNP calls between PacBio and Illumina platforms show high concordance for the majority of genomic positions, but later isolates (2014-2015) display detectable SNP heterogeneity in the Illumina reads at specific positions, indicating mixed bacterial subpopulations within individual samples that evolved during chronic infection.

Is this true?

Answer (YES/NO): NO